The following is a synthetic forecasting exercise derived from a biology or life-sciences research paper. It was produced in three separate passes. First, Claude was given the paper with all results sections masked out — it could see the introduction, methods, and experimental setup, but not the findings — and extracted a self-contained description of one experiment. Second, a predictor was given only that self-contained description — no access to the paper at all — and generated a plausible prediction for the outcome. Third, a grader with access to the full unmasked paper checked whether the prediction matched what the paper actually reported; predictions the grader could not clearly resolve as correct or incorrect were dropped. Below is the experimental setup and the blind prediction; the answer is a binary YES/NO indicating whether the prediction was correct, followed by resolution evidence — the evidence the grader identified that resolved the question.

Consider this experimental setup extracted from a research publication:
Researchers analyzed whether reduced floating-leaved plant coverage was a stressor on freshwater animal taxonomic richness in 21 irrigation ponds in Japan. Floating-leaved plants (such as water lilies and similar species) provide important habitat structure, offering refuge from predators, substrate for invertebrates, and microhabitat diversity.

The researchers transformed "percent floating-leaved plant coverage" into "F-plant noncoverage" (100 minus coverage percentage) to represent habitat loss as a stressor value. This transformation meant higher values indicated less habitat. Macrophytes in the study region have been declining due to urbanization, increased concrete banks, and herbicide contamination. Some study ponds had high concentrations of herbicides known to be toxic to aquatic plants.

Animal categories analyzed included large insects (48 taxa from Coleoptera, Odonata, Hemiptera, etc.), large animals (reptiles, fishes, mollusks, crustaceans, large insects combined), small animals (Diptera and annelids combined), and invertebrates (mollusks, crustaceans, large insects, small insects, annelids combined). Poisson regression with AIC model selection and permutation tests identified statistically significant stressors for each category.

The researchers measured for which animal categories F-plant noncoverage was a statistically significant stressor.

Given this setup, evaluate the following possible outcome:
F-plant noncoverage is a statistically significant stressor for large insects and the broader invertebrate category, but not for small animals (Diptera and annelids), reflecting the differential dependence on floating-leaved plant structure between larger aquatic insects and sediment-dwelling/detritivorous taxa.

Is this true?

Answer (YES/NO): NO